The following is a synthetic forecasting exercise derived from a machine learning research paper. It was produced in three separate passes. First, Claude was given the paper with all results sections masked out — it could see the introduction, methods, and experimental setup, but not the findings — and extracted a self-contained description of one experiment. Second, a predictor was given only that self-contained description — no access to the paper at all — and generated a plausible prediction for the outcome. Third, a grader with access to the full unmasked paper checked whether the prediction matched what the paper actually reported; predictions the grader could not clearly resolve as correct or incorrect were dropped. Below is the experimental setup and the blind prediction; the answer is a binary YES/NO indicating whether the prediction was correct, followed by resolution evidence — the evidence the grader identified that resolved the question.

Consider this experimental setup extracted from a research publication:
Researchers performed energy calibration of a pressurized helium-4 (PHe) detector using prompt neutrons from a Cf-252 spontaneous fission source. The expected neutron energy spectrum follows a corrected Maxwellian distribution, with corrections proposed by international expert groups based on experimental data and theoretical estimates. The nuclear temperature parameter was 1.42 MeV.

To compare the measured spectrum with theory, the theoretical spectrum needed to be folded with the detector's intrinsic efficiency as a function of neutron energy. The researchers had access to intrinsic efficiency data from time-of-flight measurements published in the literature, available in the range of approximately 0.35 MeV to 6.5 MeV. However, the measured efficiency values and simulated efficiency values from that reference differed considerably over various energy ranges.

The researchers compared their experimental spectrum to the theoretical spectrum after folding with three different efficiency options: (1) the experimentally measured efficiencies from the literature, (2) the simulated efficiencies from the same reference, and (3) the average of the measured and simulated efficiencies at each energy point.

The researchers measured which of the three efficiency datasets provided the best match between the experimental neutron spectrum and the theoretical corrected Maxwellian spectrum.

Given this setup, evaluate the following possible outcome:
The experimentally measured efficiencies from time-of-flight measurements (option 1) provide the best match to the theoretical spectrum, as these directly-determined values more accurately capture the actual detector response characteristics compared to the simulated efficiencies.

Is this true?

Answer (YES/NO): YES